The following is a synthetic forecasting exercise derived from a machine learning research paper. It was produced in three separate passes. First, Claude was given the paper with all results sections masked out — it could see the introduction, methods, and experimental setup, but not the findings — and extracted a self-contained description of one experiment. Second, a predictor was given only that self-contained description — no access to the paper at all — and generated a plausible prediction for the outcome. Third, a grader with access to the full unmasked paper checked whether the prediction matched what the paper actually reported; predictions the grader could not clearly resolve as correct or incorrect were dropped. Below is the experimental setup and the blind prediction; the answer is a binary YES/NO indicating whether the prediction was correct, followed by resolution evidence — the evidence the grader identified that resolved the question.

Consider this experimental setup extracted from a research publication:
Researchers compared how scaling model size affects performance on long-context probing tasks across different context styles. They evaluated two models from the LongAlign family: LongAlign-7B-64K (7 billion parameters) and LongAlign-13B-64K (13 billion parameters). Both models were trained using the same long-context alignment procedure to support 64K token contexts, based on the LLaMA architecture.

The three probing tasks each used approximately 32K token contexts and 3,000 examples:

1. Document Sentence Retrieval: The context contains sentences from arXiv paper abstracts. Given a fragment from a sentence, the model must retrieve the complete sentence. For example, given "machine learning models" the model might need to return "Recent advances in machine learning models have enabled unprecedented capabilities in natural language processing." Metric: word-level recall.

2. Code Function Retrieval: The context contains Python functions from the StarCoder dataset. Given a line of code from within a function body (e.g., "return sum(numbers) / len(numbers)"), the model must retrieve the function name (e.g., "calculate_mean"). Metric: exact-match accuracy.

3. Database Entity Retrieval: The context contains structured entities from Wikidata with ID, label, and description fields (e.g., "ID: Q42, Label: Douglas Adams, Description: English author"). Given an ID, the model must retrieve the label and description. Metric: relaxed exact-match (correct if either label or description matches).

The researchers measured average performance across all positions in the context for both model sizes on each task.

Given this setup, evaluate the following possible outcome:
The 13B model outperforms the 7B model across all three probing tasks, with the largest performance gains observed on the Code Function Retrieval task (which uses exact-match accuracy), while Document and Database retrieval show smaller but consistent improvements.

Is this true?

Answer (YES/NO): NO